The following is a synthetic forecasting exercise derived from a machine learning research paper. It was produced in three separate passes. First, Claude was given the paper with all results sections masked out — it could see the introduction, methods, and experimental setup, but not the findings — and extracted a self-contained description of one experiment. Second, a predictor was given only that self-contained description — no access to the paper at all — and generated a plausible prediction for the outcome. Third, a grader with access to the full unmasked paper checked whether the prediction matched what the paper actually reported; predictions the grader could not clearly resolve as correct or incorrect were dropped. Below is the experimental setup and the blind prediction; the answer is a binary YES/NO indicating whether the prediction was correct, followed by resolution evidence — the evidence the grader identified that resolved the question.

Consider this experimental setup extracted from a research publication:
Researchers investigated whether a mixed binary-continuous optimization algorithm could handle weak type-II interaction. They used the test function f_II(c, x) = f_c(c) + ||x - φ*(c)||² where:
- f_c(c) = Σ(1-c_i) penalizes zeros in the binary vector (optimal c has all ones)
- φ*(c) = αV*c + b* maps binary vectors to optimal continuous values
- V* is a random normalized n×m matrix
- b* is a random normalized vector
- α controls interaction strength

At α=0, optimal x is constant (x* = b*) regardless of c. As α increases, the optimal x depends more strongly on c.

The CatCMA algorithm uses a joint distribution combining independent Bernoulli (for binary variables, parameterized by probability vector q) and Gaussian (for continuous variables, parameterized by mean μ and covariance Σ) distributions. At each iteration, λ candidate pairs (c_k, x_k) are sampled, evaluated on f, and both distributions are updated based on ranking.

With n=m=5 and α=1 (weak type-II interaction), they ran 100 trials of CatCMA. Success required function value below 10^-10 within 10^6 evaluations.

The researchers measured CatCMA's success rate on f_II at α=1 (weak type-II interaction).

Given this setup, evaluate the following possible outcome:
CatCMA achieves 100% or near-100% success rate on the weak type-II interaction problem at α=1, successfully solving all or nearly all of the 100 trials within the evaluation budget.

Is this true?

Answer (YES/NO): YES